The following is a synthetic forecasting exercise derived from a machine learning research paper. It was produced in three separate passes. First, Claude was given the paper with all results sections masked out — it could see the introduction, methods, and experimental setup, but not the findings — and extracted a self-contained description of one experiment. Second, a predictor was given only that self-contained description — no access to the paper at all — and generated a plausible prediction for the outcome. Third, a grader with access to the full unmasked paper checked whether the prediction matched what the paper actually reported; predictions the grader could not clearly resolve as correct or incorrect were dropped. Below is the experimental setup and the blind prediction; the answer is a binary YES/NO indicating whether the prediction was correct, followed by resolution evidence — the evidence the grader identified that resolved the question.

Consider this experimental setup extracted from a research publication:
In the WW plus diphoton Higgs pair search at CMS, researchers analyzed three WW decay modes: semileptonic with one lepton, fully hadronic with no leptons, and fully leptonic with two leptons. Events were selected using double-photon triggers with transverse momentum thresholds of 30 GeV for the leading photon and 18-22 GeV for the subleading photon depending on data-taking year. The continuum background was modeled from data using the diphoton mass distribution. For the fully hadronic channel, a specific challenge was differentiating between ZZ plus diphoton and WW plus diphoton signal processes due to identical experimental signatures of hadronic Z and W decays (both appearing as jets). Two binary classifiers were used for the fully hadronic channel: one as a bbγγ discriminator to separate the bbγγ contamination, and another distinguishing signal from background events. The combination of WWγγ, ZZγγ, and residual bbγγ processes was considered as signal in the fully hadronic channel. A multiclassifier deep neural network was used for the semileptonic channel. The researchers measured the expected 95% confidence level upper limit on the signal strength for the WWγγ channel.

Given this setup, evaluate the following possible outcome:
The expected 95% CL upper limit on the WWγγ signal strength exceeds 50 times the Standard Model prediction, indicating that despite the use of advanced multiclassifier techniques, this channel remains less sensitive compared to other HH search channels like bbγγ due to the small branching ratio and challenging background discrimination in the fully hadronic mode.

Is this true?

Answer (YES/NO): YES